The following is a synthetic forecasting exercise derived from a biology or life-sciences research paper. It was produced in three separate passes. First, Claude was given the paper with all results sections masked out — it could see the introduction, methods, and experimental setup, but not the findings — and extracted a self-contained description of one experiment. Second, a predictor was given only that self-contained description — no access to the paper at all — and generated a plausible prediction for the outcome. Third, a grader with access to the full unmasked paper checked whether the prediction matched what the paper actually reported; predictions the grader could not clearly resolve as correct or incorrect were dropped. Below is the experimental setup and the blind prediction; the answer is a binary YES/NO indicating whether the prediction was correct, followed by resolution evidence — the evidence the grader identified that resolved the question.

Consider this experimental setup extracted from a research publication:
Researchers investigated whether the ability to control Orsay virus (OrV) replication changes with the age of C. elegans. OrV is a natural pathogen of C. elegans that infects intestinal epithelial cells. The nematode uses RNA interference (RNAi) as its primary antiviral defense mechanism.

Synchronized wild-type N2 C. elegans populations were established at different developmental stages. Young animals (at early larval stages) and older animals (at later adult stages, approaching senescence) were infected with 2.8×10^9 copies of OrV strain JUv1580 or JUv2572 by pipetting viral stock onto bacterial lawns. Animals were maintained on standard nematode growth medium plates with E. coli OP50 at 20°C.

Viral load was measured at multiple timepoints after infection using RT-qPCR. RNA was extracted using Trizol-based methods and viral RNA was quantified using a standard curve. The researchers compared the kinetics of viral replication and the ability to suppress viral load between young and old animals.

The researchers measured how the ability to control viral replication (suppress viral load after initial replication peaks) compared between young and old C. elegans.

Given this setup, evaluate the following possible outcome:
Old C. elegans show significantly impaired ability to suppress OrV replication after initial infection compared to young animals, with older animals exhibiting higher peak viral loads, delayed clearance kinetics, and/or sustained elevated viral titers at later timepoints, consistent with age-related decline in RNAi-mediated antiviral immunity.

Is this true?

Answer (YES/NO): YES